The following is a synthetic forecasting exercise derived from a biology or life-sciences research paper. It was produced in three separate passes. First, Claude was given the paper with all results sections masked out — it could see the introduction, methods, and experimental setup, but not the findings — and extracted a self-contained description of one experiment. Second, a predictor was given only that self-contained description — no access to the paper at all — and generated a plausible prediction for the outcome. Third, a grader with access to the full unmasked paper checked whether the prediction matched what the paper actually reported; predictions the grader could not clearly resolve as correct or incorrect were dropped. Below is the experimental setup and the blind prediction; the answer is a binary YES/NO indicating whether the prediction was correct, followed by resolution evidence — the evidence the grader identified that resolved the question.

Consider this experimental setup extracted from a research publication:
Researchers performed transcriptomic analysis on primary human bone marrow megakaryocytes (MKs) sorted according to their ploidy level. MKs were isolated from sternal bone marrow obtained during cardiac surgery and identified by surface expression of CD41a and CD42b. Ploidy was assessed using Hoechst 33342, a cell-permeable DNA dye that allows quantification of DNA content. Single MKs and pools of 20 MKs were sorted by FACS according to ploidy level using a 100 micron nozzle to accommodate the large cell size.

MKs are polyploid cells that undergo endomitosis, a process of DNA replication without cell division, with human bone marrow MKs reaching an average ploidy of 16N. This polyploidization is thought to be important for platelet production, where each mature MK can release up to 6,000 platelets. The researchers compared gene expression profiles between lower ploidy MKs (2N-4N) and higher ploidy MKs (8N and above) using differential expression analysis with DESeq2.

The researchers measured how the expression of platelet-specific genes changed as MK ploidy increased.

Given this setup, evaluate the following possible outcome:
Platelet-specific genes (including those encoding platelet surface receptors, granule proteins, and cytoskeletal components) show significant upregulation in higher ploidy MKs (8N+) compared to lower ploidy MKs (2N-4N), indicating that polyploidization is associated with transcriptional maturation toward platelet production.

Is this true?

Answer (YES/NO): NO